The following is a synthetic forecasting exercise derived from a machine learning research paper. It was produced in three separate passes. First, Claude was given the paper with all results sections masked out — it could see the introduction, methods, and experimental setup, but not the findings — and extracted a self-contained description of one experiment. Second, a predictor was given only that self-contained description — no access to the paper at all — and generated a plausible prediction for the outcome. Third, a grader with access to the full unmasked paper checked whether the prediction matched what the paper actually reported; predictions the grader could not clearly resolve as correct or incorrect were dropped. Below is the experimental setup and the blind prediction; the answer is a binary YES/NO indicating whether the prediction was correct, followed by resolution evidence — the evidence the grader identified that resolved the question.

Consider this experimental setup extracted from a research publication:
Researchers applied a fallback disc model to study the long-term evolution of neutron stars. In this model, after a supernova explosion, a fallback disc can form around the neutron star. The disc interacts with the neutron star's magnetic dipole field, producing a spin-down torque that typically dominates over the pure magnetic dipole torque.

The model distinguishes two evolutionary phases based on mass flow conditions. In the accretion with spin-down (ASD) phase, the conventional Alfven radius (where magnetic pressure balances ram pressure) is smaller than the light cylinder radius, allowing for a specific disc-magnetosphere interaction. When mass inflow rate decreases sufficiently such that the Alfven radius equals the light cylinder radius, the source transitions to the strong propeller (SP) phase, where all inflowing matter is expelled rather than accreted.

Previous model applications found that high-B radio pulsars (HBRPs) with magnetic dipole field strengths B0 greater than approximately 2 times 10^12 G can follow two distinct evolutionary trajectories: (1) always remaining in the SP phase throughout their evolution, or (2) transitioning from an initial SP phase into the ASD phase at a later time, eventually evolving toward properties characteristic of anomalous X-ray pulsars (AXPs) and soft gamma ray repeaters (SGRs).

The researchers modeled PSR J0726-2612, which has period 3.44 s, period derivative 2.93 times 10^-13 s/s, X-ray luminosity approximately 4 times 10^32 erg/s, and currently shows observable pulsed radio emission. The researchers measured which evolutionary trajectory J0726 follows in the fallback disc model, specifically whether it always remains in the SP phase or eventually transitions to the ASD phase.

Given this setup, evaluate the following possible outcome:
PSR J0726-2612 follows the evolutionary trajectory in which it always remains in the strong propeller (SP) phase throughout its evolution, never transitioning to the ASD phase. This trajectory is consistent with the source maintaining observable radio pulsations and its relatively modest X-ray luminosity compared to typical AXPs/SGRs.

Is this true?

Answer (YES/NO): YES